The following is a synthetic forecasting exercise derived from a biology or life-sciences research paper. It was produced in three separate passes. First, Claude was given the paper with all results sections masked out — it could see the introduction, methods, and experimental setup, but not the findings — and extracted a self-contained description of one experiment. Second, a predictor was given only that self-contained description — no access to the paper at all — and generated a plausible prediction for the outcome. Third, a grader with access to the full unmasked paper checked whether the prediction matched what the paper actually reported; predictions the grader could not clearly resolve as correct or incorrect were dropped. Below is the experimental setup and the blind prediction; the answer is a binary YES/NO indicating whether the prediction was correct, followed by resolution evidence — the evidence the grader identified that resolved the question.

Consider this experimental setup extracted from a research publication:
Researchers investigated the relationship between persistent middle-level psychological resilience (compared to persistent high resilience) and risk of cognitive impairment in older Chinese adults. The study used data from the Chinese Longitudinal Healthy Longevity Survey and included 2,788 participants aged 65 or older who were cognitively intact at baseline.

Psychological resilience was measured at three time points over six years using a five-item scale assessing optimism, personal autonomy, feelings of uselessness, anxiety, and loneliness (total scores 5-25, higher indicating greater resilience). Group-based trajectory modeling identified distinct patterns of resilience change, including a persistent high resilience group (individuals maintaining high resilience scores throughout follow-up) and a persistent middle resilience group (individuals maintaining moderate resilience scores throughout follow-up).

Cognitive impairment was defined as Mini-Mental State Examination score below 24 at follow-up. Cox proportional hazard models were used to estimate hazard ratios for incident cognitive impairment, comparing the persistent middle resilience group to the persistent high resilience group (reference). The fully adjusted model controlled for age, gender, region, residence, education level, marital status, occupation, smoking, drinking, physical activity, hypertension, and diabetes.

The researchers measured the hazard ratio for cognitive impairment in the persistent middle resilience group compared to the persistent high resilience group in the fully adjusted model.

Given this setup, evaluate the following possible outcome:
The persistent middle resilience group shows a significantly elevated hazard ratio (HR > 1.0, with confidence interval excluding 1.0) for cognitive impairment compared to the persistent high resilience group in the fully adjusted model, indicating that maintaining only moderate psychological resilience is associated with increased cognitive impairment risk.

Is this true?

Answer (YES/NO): YES